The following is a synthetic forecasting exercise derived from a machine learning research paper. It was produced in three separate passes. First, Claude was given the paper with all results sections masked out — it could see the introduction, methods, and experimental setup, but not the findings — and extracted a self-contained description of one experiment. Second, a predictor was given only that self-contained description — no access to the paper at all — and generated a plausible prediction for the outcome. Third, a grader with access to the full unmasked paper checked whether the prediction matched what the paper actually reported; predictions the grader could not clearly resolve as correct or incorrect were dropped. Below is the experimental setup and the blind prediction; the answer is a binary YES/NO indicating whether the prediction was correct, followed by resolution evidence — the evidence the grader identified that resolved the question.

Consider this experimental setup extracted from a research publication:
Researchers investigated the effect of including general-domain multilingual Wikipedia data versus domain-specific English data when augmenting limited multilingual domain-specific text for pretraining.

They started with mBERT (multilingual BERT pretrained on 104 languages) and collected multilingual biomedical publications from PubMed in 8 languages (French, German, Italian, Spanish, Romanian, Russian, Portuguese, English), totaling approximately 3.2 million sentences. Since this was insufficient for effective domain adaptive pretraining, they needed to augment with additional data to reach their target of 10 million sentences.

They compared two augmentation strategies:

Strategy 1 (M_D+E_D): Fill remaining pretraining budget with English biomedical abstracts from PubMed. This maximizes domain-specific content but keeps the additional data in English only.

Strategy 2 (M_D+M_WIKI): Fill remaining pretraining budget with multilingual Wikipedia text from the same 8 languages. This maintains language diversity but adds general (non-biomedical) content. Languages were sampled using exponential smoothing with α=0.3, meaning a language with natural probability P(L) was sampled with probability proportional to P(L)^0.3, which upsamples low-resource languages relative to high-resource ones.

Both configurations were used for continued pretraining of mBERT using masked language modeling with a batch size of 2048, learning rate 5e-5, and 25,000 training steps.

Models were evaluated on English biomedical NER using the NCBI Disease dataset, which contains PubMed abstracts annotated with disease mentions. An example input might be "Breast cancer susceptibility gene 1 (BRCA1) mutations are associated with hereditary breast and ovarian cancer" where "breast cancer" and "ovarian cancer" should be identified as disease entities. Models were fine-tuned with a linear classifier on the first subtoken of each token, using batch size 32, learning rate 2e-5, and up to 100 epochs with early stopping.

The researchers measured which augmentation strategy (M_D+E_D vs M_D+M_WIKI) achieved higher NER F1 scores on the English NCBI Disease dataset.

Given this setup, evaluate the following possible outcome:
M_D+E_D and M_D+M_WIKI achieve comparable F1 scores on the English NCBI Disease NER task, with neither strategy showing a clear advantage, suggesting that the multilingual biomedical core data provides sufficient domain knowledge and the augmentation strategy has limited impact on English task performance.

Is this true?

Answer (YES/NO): NO